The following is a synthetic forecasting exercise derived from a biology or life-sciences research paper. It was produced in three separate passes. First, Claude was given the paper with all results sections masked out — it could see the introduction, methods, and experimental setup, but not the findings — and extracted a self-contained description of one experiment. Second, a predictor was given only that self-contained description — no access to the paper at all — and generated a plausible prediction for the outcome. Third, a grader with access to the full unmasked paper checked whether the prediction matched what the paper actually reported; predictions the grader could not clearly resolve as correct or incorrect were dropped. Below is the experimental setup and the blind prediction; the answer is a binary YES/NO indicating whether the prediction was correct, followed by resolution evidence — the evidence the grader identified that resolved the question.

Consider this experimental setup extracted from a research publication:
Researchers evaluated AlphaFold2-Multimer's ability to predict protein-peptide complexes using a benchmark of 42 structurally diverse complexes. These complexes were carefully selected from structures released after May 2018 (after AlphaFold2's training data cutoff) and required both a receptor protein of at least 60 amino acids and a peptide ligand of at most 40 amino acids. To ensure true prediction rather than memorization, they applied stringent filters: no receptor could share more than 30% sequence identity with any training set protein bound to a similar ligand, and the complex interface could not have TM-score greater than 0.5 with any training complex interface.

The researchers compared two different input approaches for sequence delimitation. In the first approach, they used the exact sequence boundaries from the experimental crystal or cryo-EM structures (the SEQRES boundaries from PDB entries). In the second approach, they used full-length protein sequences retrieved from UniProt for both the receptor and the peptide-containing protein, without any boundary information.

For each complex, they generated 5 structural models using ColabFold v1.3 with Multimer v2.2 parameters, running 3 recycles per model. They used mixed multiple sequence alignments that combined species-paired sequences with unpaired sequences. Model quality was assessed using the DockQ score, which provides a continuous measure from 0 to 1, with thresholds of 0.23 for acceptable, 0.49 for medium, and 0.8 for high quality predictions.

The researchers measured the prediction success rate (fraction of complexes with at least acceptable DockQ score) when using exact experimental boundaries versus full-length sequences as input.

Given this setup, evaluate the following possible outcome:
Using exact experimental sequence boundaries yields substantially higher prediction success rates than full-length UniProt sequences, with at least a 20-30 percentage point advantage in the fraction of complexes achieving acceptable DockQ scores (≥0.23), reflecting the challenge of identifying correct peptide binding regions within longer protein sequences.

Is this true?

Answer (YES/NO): YES